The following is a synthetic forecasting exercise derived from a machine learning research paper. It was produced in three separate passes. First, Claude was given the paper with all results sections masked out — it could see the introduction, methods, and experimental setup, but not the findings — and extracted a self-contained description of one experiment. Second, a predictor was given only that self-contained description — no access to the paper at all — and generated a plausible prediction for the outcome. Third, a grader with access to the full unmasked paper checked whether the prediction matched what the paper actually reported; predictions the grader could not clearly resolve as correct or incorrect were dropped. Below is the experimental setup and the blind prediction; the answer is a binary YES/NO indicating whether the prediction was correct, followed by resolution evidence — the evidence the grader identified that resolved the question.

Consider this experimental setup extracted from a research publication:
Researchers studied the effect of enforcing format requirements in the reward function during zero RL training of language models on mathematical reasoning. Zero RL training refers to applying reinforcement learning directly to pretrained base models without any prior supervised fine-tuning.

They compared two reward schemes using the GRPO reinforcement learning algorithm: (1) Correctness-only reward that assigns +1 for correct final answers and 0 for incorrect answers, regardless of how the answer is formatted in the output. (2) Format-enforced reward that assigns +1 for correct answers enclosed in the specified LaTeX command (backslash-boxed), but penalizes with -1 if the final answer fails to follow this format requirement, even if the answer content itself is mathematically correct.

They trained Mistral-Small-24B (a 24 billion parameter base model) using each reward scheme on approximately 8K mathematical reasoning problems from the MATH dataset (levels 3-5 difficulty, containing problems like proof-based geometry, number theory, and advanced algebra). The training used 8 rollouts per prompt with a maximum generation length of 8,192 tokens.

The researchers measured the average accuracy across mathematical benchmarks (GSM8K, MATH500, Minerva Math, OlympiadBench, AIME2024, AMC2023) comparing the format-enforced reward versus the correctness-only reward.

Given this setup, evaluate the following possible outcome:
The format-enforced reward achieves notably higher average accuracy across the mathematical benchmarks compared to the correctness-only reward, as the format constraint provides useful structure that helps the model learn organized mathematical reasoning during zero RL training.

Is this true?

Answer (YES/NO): NO